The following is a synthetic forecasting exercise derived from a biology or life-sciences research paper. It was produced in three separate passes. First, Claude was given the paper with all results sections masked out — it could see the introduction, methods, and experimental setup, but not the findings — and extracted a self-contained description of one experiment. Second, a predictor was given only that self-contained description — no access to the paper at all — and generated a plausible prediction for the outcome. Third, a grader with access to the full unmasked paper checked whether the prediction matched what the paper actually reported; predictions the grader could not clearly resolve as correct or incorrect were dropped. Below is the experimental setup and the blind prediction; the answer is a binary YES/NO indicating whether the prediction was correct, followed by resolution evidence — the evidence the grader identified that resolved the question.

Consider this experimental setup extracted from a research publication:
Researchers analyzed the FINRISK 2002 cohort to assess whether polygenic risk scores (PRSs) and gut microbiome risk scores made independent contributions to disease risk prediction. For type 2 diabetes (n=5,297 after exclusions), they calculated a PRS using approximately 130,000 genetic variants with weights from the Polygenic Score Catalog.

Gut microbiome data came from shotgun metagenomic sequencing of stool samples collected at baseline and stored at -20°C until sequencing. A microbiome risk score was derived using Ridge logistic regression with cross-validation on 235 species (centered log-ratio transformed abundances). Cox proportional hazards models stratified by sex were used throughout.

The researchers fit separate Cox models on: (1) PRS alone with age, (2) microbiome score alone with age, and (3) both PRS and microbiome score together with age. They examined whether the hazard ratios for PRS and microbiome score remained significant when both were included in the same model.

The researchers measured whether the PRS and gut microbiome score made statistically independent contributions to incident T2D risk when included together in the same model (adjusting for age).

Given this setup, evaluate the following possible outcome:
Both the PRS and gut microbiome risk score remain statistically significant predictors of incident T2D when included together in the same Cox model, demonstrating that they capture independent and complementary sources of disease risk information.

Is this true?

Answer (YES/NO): YES